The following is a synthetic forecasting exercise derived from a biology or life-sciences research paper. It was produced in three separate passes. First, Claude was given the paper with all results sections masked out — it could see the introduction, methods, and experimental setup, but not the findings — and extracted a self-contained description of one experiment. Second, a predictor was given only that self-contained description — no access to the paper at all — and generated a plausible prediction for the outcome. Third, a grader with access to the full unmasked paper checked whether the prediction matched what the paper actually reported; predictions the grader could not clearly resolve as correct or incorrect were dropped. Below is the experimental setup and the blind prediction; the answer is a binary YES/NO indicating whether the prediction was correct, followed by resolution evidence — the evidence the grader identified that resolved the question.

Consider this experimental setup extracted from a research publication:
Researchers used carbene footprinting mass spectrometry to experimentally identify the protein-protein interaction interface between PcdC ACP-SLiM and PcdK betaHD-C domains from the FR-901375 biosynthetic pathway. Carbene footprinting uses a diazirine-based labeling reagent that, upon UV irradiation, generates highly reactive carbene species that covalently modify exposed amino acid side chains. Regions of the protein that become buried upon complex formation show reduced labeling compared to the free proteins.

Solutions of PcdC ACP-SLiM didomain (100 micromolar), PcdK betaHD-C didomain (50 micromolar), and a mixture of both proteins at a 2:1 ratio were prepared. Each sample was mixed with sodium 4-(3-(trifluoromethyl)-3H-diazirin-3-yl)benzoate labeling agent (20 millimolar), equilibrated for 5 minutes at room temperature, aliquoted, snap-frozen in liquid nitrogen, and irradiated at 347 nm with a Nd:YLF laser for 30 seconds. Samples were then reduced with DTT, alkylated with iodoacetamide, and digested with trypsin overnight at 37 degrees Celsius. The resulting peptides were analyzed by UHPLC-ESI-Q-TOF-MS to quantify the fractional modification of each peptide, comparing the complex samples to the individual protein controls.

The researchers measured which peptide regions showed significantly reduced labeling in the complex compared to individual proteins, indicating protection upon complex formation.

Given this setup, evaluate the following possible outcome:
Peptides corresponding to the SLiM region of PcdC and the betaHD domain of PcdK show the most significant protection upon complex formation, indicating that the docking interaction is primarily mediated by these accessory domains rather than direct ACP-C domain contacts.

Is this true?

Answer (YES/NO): NO